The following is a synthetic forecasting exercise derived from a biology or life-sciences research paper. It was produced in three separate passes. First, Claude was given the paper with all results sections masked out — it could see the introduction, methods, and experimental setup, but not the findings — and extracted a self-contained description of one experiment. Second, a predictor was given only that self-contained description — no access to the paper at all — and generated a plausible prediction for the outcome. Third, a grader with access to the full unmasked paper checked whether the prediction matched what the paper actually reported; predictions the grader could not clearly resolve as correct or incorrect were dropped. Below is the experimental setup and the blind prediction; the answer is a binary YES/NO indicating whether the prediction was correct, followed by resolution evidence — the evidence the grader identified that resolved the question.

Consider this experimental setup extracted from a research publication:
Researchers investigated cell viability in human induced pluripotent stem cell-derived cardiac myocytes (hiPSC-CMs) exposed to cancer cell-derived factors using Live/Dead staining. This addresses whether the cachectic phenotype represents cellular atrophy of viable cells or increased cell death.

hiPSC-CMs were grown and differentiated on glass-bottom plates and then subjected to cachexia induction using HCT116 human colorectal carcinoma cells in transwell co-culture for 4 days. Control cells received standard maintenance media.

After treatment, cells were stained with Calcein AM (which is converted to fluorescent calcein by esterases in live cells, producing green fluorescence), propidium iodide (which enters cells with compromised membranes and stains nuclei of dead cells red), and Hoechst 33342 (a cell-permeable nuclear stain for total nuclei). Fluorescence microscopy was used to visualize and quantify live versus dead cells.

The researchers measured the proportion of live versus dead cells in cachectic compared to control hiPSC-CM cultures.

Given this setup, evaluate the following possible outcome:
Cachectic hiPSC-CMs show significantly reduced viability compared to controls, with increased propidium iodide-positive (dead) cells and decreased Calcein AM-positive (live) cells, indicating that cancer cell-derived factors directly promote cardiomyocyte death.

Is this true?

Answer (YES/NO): YES